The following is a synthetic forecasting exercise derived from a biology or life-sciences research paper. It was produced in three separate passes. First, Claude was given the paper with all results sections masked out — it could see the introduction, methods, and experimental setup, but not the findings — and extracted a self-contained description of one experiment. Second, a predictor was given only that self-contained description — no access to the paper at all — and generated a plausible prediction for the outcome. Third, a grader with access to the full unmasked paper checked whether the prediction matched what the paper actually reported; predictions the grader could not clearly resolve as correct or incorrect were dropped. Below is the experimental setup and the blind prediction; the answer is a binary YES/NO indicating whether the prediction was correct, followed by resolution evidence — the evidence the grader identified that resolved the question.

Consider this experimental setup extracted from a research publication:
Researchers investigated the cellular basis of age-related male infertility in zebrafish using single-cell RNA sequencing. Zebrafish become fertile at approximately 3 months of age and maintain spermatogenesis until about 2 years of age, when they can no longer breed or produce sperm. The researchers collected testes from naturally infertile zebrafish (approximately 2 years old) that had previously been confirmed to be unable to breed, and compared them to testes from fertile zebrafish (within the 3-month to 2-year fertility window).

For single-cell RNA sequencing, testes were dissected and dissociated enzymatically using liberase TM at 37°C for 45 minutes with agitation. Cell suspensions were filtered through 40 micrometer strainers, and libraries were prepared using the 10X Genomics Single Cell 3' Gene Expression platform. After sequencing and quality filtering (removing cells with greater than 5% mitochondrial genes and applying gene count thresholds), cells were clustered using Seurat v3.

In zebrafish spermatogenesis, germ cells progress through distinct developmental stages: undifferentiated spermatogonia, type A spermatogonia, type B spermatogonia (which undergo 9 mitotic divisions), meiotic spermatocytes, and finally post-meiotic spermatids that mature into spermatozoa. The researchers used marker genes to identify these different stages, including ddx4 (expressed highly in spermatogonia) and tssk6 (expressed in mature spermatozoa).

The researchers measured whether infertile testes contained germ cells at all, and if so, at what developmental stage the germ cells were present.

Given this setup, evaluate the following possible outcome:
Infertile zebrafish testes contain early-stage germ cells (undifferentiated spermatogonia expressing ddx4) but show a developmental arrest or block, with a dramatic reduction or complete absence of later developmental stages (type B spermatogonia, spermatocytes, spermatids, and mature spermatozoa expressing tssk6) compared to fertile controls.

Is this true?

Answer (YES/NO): YES